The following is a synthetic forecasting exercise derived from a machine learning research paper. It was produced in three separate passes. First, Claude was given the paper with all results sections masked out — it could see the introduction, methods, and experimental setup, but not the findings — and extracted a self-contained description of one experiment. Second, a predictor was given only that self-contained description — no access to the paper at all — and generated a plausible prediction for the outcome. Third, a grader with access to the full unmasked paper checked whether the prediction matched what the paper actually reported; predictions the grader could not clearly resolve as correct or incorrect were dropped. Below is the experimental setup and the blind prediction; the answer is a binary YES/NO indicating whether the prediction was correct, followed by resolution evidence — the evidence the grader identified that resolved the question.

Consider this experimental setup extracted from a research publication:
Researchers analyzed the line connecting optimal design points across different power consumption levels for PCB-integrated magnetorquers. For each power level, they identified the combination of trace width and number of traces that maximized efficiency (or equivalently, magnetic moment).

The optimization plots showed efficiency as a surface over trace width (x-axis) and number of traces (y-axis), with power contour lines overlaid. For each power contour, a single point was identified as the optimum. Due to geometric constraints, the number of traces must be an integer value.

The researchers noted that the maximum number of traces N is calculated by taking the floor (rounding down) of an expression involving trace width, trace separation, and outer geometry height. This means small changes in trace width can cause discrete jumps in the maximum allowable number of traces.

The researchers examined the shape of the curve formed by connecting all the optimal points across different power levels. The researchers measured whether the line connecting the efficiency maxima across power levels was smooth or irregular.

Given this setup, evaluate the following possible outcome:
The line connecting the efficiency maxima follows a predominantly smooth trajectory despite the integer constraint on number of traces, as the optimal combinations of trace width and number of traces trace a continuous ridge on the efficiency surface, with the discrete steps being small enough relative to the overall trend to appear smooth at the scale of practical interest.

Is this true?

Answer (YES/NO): NO